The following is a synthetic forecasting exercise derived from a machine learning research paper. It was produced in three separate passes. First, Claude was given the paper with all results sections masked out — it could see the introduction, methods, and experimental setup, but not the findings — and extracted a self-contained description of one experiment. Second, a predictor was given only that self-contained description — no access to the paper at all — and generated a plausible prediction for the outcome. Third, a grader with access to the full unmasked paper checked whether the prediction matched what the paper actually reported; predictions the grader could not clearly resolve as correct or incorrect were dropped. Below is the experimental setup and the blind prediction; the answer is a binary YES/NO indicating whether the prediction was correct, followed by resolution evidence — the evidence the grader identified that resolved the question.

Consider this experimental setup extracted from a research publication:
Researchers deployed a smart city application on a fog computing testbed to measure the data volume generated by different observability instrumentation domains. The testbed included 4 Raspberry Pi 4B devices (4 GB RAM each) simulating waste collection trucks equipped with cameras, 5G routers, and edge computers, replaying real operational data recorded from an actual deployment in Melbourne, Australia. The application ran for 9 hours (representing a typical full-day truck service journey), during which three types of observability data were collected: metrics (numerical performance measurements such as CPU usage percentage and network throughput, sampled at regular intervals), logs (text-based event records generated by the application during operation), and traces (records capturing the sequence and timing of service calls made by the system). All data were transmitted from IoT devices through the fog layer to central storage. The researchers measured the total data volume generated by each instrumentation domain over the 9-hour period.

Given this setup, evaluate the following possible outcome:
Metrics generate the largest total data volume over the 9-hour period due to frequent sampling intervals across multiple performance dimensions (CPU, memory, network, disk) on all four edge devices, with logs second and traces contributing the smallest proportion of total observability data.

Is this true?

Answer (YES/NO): YES